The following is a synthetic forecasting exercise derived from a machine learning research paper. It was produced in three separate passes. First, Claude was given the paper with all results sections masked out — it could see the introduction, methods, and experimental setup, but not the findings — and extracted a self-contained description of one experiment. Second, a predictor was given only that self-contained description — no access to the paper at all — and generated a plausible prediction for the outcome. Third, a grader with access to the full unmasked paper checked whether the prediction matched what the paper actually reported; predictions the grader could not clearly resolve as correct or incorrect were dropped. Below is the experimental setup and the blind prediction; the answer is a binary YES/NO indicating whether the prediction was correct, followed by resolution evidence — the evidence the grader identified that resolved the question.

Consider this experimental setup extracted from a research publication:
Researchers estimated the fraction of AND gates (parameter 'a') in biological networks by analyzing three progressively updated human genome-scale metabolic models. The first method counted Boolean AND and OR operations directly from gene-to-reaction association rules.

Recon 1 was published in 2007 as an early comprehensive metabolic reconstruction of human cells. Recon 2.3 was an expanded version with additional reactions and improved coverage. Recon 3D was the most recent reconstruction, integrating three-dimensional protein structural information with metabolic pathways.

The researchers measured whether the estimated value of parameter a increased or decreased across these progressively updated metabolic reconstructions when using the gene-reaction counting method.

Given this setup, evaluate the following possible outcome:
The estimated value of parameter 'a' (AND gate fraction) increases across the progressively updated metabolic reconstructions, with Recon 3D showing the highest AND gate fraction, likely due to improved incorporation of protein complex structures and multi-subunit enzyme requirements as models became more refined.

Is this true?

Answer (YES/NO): NO